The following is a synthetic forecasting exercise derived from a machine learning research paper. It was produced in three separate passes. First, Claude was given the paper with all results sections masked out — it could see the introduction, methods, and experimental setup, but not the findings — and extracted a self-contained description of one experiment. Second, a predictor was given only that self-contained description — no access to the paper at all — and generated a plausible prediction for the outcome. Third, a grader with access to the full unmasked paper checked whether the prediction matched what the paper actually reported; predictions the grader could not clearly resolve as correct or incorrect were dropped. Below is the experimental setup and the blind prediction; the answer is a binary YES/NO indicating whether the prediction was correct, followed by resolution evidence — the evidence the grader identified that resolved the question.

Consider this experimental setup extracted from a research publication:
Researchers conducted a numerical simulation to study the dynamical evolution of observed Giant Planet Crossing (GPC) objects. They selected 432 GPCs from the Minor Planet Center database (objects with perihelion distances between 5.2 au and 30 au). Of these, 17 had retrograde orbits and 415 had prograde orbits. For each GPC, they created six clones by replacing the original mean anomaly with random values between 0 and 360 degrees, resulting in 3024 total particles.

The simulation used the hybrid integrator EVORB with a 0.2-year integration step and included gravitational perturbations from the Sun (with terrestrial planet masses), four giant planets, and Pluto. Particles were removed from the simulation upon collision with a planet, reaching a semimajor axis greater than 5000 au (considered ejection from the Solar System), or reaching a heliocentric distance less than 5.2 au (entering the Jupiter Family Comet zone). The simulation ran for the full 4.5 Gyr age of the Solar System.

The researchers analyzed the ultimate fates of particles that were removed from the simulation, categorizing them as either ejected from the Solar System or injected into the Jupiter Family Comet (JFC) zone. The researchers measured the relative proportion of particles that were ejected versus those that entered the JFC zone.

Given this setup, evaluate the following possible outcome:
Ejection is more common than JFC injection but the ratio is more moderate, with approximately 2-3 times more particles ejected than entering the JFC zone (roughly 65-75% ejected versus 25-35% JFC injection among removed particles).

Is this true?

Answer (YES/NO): NO